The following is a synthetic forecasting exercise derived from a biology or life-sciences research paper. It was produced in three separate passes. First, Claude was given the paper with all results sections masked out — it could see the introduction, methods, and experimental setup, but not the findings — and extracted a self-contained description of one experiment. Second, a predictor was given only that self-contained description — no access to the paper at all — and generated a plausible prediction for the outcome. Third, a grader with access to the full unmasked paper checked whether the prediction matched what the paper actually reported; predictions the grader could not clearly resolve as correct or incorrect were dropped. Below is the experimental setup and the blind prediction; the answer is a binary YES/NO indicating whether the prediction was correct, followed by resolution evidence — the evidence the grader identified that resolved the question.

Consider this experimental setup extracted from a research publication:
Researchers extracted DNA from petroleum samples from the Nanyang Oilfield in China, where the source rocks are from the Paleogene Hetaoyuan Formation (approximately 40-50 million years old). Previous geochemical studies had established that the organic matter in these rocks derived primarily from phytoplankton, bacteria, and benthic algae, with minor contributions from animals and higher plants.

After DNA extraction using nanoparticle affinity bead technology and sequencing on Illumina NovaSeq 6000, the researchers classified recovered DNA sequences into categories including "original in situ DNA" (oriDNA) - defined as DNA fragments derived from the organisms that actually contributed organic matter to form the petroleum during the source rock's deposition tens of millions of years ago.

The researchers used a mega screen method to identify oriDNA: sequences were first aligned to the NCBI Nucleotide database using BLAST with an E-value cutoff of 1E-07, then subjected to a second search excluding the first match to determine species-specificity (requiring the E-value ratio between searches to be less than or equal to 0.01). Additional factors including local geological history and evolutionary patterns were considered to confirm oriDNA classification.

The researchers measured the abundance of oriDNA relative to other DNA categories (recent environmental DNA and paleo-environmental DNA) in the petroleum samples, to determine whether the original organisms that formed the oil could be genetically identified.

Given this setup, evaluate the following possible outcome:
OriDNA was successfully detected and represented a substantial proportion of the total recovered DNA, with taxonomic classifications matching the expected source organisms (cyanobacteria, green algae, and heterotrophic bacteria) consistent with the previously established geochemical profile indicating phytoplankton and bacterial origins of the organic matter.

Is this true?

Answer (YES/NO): NO